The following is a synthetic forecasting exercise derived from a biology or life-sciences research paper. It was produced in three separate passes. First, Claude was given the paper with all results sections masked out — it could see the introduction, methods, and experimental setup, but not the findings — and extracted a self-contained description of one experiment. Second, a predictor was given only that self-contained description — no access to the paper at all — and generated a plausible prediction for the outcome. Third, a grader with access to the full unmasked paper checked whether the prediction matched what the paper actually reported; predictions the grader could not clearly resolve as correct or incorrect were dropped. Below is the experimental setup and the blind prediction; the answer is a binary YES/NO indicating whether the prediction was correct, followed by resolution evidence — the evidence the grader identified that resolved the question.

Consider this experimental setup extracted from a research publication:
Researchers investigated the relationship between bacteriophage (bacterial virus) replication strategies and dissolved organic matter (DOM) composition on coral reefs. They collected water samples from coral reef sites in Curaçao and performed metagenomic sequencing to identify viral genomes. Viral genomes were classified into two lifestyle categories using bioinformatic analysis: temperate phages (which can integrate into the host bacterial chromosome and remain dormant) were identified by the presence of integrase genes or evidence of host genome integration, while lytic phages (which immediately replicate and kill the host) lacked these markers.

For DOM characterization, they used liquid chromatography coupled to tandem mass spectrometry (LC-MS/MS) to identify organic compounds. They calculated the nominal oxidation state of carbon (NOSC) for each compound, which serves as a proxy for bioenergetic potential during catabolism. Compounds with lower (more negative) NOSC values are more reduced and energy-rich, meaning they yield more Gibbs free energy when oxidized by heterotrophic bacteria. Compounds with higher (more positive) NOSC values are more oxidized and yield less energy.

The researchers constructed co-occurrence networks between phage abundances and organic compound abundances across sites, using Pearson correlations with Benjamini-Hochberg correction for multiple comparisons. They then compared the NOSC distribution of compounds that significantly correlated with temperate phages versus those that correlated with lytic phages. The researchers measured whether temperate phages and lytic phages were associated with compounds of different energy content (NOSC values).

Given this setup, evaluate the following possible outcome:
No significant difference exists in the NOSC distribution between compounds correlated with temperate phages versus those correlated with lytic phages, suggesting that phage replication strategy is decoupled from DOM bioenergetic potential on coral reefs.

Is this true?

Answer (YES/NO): NO